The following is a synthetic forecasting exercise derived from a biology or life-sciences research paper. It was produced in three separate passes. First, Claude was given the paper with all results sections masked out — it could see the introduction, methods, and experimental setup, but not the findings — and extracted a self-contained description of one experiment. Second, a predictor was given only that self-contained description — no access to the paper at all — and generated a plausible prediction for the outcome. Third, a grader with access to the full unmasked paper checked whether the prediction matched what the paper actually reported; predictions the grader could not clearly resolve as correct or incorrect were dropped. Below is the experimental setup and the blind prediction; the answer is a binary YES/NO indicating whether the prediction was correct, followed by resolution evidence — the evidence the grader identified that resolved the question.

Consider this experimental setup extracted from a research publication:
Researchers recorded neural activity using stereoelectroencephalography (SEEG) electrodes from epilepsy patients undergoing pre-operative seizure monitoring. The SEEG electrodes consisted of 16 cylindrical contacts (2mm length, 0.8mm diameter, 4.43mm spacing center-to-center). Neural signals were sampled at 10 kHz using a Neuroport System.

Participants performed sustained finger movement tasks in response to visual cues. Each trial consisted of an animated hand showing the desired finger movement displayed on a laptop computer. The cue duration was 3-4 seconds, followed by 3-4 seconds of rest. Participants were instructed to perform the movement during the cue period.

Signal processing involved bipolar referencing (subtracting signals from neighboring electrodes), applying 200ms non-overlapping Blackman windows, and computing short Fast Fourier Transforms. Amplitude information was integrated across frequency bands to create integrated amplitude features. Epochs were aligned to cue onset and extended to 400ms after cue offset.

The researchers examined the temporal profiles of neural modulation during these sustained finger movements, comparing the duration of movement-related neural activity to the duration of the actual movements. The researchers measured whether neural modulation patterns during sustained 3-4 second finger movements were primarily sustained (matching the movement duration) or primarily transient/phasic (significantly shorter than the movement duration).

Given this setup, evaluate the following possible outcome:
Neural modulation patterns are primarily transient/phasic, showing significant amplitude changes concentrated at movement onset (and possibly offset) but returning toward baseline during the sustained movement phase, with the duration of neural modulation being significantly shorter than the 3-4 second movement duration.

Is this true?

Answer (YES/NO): YES